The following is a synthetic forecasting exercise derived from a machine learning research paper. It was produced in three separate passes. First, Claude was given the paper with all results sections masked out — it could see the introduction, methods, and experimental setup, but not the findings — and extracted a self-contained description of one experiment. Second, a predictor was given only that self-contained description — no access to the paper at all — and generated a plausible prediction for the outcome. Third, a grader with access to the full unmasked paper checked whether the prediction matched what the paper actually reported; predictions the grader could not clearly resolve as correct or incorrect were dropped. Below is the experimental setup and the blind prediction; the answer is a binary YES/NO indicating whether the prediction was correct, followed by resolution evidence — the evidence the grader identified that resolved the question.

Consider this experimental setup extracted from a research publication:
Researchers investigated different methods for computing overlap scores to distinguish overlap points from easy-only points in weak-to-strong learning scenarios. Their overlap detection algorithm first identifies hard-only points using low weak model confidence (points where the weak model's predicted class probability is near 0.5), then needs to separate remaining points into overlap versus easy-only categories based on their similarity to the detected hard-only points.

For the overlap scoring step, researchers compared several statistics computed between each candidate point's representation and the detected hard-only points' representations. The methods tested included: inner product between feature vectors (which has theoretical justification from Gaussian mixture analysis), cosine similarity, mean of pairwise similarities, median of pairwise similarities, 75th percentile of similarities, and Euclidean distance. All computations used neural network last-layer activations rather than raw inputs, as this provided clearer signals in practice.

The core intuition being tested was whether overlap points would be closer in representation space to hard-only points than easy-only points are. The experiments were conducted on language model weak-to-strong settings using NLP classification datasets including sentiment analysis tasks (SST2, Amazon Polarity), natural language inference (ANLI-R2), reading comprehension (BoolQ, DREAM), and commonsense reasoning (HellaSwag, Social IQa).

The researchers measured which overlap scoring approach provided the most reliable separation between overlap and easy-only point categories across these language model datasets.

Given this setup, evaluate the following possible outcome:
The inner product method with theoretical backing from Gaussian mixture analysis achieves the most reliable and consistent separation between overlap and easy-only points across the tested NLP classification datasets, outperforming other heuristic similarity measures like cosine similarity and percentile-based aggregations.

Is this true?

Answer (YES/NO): NO